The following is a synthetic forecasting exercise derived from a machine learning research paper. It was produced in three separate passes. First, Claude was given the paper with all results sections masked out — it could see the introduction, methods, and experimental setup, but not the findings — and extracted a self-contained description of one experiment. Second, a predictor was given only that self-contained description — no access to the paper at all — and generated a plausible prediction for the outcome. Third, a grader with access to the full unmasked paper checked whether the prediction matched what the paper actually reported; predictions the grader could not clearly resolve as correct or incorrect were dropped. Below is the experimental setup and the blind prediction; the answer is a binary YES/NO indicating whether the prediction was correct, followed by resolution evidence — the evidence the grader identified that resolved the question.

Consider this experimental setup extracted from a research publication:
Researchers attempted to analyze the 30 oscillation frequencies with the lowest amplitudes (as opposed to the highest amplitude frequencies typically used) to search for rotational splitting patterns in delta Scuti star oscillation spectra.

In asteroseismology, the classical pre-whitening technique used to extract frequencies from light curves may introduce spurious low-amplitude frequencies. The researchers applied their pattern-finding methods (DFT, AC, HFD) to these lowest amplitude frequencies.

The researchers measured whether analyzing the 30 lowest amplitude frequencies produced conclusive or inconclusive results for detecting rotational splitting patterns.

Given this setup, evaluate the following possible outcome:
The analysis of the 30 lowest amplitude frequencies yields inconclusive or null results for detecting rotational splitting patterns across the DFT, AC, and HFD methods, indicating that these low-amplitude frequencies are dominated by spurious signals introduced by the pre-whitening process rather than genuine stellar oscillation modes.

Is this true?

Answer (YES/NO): YES